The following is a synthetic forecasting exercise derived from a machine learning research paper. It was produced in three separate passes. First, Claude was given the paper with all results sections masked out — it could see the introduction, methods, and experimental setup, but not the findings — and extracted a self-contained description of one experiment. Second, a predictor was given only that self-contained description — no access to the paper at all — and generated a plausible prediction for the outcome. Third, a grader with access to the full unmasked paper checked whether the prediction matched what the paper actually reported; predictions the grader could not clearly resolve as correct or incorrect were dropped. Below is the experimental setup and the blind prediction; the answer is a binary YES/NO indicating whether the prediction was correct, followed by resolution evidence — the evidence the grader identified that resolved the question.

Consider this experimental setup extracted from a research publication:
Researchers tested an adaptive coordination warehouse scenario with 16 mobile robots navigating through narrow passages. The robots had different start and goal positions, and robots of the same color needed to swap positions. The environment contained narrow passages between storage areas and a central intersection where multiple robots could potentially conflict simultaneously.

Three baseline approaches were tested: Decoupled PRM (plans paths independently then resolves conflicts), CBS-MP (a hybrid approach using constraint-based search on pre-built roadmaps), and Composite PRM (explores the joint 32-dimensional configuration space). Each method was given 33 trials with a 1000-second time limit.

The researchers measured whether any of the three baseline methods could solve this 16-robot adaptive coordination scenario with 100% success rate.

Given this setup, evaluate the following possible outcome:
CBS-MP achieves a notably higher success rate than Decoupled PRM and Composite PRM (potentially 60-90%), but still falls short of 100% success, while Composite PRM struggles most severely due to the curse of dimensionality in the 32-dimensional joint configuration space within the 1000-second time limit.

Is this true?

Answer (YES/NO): NO